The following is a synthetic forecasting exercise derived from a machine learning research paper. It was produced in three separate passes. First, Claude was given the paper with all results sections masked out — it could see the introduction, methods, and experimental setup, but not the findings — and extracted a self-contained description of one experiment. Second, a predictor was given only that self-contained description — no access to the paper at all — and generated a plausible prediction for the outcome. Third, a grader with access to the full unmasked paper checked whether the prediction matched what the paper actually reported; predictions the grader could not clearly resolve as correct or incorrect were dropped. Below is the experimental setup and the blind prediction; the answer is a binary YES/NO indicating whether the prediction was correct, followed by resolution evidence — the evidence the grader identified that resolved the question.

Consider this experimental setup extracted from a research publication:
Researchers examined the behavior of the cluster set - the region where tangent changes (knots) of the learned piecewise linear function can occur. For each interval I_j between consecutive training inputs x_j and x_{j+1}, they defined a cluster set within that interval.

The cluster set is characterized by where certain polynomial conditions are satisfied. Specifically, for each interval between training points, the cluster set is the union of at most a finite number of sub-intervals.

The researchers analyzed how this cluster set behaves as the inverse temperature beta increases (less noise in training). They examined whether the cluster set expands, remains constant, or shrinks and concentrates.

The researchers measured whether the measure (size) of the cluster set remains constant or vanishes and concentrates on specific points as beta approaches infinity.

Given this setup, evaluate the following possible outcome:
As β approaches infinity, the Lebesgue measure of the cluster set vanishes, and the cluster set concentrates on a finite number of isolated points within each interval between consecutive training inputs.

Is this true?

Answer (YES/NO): YES